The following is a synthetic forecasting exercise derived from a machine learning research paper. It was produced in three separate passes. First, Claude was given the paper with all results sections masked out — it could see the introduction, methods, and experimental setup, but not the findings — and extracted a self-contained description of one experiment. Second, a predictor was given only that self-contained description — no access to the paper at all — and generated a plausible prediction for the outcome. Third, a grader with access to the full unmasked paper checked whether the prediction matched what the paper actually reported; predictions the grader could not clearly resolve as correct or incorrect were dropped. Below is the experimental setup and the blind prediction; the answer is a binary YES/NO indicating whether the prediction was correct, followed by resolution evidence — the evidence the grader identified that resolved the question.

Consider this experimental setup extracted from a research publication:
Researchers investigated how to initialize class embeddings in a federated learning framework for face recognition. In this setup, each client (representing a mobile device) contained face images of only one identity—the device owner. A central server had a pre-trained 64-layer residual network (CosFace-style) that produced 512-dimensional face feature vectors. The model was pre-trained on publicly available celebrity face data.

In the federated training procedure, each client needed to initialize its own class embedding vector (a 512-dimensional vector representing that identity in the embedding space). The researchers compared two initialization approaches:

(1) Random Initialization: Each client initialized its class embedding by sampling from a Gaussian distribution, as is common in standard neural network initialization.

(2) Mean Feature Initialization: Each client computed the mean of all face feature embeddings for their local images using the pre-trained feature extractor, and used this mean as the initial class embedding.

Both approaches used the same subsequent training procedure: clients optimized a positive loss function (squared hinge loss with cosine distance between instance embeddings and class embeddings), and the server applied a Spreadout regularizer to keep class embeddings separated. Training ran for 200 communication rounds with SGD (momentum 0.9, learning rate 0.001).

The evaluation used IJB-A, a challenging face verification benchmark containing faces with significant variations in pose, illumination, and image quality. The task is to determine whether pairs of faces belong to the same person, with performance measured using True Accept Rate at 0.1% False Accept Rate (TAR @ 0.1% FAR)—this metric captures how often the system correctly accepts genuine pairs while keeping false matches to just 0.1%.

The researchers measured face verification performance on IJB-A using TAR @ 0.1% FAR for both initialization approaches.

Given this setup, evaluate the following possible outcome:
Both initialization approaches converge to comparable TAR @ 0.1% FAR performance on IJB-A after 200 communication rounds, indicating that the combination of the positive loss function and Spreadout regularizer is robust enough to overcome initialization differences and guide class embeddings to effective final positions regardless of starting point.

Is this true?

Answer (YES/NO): NO